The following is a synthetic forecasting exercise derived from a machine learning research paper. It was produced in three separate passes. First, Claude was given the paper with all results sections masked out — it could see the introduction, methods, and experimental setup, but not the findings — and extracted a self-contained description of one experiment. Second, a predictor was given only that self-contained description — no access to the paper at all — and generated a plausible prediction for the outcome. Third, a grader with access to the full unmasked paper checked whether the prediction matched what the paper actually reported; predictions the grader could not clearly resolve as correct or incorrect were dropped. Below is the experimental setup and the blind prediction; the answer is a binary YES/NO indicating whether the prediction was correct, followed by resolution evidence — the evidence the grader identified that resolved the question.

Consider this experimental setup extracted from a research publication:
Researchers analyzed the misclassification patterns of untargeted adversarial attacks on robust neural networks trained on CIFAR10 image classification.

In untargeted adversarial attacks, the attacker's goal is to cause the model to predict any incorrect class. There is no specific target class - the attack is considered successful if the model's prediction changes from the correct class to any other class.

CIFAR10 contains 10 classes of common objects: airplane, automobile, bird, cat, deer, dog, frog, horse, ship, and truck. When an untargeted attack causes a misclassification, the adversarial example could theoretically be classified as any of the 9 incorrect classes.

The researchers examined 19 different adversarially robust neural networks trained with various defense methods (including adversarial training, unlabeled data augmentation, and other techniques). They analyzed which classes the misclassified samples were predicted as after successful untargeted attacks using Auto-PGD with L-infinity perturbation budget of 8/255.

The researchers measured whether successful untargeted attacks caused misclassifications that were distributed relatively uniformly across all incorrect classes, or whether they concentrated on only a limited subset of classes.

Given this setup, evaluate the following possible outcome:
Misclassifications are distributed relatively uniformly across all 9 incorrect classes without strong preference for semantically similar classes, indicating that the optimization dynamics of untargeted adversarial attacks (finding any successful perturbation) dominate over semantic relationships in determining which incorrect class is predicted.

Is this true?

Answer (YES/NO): NO